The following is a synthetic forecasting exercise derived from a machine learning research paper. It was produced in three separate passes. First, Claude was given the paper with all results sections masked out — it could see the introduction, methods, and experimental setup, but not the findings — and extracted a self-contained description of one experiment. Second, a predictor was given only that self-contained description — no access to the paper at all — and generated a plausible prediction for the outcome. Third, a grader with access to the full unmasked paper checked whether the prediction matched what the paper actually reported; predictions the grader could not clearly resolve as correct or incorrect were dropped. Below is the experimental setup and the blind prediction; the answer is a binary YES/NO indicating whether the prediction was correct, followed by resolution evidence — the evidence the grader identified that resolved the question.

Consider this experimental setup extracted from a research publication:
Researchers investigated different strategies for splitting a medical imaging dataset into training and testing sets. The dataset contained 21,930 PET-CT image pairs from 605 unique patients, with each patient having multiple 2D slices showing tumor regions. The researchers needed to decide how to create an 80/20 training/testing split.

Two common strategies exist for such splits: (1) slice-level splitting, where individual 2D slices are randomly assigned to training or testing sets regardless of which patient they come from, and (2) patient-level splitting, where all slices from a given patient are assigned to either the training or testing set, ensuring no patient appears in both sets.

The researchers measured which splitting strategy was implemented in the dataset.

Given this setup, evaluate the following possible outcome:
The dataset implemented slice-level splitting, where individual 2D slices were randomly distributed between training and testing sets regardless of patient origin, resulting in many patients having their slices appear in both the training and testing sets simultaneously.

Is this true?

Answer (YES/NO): NO